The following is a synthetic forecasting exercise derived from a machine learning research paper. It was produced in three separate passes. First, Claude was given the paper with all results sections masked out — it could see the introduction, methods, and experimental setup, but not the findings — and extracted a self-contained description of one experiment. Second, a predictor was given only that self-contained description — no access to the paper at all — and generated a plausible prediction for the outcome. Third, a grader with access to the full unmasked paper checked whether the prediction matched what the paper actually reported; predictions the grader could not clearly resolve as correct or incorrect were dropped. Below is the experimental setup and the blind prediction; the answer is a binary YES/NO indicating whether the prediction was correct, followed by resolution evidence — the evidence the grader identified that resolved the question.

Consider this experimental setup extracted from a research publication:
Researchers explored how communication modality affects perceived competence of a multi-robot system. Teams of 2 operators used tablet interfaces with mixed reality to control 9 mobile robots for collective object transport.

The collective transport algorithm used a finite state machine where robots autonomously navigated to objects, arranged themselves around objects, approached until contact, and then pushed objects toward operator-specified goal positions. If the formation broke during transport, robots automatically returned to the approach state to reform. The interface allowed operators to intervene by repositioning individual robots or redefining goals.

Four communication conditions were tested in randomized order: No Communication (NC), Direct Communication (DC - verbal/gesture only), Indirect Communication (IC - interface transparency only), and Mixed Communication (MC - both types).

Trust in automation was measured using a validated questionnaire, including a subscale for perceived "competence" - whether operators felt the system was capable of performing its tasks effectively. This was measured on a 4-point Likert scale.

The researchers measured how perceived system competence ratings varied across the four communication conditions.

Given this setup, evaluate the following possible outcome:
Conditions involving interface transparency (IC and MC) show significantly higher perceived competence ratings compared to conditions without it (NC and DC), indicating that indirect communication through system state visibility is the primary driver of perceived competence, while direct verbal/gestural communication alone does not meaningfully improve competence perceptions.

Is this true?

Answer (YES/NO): NO